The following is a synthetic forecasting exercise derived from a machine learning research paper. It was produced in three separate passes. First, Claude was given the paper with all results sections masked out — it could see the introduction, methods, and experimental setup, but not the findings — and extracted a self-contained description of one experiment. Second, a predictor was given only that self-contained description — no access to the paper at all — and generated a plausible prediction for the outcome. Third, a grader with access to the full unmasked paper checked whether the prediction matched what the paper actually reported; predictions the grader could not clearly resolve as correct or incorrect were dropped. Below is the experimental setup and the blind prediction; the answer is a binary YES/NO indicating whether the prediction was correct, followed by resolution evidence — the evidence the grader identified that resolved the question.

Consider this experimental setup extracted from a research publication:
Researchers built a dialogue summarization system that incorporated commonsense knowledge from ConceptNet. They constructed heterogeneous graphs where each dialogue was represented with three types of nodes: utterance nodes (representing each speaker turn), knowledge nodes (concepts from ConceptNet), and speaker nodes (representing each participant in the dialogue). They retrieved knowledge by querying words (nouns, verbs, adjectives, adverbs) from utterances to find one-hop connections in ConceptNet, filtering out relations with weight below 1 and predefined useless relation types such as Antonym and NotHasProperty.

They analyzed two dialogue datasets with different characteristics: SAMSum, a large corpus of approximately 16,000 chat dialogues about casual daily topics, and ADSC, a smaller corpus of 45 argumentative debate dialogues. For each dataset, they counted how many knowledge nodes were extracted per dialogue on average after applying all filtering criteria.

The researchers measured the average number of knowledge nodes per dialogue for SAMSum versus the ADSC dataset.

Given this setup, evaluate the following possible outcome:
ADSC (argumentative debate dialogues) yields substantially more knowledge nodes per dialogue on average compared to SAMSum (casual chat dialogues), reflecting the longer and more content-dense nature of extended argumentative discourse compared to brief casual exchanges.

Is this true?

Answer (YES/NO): NO